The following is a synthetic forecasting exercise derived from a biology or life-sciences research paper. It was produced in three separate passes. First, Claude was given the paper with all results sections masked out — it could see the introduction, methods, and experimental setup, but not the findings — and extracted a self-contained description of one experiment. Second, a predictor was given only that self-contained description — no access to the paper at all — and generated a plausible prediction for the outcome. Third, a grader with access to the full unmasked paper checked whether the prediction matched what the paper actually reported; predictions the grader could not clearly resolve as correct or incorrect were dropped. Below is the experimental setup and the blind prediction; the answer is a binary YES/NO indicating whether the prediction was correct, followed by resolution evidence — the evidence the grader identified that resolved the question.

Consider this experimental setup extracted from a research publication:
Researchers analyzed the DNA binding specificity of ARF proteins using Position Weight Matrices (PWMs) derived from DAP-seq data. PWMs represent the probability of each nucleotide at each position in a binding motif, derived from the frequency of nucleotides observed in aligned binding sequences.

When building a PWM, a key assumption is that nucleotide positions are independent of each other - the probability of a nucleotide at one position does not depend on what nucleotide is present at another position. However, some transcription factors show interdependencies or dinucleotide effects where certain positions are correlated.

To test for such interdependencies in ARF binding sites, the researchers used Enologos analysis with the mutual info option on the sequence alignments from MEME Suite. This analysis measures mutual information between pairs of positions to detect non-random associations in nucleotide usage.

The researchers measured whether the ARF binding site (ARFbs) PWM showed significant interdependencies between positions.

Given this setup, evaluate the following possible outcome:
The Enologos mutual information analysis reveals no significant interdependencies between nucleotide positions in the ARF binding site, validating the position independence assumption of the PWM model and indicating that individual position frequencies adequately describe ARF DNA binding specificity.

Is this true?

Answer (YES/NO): YES